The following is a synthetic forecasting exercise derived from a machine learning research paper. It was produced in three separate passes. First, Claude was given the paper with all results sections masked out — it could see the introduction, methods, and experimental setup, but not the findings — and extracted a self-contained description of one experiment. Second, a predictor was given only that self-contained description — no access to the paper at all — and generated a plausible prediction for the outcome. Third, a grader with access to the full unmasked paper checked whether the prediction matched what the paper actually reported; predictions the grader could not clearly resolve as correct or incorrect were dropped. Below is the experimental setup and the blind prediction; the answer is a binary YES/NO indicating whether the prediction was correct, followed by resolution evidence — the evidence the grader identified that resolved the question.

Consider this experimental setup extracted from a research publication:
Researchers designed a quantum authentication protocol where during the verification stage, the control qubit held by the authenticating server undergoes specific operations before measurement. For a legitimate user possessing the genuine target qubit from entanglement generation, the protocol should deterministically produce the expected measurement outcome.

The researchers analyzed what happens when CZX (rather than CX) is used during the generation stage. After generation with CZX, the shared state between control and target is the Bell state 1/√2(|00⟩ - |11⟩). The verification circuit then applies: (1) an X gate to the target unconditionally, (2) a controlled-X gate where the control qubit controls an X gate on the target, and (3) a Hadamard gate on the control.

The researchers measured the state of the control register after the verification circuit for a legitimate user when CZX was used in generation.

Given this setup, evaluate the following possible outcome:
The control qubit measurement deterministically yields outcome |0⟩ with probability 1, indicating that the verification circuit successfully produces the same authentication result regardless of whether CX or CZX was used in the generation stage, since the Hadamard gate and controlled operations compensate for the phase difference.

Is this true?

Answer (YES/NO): NO